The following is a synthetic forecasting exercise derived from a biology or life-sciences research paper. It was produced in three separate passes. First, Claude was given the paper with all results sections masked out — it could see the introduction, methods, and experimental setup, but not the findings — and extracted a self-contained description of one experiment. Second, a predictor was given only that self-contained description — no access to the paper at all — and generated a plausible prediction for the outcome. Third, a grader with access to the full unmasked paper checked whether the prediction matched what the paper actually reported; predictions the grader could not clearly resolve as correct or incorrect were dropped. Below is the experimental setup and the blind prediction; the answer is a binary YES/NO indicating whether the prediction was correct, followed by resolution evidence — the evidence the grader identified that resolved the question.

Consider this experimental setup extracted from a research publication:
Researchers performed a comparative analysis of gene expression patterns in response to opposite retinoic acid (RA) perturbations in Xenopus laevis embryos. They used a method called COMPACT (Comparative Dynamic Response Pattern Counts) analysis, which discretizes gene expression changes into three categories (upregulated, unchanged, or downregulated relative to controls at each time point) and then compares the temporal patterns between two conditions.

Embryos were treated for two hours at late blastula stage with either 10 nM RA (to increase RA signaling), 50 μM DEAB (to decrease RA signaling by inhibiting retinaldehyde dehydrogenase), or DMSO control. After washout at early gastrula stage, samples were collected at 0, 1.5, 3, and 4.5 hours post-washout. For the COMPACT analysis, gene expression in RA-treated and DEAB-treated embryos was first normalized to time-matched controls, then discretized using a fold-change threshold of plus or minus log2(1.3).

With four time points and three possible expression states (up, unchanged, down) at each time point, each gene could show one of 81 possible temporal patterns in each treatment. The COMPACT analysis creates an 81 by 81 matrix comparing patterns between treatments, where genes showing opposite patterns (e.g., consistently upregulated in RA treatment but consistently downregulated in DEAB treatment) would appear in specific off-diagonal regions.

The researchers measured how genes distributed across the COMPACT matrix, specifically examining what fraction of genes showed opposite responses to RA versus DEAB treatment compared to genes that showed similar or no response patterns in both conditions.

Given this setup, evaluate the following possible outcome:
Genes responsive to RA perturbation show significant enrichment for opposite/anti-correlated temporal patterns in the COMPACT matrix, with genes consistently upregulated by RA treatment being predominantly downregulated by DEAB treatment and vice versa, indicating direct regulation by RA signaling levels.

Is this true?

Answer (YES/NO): NO